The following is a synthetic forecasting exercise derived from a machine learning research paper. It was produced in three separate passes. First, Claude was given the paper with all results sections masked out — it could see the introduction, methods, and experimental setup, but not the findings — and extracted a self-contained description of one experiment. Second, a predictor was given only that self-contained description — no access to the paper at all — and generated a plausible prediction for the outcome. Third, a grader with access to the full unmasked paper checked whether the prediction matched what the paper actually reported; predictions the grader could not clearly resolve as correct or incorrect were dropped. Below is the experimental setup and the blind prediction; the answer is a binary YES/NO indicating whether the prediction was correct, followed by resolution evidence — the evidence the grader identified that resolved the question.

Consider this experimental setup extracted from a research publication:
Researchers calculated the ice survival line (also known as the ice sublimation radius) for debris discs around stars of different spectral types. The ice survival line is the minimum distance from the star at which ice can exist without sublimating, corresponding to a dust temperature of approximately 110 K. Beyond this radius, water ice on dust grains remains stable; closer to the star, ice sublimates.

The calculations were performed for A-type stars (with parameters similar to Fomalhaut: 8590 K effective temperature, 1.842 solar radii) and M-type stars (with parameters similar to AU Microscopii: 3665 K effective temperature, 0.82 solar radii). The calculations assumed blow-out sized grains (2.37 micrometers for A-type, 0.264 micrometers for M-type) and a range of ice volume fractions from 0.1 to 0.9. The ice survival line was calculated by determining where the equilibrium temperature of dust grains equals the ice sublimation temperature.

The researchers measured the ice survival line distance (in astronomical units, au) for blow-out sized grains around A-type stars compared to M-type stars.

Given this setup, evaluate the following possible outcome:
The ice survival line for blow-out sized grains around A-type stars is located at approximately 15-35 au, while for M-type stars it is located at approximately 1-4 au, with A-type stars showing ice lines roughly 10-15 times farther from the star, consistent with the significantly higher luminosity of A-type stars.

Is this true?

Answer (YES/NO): NO